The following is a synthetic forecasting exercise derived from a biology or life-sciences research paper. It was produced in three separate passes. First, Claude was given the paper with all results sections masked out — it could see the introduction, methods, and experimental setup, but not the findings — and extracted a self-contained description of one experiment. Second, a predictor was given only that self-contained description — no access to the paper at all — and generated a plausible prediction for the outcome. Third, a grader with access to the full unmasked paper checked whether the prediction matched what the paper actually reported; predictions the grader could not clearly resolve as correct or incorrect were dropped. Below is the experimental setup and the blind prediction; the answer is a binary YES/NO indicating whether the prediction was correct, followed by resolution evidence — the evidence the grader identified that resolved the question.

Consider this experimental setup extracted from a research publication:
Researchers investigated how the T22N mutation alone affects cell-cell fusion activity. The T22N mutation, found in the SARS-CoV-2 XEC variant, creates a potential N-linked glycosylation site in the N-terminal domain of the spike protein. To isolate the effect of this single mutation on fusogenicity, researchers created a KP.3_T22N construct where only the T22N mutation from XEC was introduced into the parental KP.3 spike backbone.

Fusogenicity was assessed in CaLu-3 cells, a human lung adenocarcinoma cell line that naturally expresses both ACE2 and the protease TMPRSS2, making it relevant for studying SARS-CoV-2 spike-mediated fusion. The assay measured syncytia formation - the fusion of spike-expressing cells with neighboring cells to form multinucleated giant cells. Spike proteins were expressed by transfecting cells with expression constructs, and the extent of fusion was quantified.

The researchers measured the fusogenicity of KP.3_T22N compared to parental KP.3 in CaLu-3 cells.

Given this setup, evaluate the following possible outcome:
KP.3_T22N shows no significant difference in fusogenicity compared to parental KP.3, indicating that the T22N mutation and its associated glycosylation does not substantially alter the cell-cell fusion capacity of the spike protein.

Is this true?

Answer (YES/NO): YES